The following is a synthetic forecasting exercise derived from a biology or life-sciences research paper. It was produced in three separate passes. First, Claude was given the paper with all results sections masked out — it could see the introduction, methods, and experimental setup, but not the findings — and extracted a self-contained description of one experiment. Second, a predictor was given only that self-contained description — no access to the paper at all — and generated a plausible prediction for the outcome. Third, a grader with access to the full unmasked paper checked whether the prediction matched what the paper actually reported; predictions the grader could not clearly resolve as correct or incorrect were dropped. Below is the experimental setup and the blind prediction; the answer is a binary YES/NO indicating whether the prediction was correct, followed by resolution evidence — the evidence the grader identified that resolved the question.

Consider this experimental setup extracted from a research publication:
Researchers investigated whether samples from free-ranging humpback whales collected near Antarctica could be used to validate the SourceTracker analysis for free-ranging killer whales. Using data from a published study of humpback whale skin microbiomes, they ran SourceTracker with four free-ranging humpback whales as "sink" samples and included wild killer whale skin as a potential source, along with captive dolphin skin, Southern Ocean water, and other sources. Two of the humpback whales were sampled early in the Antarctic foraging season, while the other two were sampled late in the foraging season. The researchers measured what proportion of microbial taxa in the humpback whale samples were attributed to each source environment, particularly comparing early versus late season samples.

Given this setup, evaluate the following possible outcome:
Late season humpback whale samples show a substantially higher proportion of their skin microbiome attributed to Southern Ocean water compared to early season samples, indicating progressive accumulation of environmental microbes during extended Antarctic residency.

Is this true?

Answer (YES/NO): YES